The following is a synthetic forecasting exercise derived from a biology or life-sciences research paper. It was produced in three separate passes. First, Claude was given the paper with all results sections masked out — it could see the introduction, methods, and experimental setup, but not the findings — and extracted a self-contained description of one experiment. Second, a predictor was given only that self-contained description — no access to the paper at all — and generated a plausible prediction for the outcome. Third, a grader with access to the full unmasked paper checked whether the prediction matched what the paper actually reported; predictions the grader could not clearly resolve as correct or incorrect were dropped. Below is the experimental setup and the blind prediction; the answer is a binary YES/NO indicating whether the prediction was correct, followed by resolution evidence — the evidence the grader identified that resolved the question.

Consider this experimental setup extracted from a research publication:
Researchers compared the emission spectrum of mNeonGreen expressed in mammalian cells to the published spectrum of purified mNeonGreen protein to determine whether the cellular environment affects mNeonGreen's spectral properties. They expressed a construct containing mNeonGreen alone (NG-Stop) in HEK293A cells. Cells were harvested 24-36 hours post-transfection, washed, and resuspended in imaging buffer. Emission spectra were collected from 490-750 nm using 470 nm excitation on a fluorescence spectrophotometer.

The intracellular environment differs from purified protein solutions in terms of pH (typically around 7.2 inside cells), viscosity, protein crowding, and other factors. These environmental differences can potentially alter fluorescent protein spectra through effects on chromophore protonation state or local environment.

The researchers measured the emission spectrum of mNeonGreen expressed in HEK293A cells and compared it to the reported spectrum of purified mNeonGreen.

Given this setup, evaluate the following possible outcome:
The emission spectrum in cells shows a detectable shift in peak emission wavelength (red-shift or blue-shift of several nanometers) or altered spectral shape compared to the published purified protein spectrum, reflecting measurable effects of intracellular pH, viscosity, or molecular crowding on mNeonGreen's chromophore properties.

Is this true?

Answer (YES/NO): NO